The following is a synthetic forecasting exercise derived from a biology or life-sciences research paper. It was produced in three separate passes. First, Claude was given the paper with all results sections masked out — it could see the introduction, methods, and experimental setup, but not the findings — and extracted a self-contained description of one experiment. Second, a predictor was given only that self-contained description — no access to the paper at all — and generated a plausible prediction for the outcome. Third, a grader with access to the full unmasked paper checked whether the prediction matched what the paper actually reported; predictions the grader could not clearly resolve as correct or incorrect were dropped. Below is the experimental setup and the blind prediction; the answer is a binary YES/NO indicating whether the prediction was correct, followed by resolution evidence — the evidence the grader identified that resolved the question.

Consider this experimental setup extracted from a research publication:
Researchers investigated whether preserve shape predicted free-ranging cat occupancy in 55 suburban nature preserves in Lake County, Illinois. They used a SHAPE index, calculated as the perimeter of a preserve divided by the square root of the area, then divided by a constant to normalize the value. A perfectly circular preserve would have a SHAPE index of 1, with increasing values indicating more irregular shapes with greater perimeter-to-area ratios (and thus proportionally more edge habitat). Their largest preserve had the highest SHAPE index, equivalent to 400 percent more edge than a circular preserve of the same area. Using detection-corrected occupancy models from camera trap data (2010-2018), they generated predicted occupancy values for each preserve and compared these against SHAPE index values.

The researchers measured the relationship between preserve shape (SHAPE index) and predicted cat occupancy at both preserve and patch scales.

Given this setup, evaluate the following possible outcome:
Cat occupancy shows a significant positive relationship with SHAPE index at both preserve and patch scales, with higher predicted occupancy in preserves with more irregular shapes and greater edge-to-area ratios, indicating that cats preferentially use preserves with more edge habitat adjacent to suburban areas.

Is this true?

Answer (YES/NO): NO